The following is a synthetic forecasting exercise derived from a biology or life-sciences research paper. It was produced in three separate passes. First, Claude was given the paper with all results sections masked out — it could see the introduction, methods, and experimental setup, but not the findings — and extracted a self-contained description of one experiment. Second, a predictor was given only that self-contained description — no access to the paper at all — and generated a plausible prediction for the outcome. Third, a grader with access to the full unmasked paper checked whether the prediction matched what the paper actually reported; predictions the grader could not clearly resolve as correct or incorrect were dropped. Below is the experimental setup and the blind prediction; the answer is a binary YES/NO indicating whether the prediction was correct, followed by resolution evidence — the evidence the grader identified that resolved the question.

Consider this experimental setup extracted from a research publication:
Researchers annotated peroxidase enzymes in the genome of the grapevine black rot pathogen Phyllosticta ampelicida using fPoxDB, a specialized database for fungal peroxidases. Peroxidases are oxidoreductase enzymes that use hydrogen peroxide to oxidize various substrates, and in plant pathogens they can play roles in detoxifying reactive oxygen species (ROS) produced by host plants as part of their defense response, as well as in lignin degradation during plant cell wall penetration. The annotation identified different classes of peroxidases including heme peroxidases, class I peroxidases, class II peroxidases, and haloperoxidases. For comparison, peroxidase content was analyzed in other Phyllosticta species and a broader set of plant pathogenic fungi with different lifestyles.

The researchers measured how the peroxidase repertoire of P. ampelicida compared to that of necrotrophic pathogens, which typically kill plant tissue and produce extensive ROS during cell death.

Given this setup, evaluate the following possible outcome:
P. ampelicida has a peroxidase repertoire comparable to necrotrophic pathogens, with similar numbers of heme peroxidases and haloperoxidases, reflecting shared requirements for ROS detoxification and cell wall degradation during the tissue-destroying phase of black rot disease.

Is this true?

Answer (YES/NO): NO